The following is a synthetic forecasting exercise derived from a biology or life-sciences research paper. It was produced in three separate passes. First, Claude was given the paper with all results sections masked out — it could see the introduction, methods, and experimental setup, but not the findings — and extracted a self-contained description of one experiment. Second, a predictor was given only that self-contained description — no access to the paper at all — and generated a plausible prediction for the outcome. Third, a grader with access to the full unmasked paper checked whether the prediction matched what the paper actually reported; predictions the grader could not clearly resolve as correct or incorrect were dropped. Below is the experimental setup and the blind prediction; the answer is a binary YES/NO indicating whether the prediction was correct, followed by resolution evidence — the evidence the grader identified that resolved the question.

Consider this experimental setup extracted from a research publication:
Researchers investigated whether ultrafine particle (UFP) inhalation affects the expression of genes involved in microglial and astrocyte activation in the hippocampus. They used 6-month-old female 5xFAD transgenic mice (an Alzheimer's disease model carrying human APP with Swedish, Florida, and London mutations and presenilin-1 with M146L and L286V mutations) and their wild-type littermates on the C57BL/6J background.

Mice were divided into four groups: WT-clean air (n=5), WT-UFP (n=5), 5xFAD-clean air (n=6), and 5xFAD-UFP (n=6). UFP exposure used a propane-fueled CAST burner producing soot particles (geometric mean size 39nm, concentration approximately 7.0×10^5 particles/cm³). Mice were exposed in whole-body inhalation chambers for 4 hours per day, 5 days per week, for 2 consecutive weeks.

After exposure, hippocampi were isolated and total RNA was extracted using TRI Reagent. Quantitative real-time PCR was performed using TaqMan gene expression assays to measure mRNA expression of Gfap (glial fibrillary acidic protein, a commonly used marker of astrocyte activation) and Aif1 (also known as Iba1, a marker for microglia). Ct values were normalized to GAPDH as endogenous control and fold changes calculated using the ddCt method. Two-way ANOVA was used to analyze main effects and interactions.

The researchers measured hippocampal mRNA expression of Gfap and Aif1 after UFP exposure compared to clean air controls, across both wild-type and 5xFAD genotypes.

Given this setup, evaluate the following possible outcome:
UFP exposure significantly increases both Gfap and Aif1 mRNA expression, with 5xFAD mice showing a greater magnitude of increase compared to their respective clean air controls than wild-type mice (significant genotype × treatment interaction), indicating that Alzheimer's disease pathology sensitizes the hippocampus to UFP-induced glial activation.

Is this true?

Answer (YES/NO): NO